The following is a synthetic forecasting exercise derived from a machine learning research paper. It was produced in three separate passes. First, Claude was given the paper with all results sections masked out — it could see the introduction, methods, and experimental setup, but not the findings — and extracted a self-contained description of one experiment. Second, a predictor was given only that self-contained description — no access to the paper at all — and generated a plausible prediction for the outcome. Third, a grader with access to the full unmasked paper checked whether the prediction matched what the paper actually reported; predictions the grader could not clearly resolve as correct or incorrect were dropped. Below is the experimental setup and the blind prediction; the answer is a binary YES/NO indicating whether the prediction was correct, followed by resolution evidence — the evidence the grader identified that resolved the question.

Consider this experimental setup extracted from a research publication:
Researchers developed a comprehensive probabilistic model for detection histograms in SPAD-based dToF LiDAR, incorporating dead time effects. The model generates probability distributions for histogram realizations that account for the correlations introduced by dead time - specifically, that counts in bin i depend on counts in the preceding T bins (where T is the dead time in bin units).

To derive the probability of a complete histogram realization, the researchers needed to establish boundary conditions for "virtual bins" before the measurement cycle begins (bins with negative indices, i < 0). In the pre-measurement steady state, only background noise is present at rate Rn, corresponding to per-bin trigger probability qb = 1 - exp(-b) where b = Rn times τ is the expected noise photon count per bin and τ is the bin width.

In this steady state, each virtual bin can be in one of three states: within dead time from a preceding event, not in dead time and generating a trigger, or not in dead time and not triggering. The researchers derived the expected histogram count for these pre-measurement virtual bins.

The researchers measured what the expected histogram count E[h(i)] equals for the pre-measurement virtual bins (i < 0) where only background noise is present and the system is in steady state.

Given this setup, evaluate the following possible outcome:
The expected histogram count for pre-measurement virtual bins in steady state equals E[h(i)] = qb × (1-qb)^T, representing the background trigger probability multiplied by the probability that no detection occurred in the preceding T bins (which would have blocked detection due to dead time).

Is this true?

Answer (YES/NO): NO